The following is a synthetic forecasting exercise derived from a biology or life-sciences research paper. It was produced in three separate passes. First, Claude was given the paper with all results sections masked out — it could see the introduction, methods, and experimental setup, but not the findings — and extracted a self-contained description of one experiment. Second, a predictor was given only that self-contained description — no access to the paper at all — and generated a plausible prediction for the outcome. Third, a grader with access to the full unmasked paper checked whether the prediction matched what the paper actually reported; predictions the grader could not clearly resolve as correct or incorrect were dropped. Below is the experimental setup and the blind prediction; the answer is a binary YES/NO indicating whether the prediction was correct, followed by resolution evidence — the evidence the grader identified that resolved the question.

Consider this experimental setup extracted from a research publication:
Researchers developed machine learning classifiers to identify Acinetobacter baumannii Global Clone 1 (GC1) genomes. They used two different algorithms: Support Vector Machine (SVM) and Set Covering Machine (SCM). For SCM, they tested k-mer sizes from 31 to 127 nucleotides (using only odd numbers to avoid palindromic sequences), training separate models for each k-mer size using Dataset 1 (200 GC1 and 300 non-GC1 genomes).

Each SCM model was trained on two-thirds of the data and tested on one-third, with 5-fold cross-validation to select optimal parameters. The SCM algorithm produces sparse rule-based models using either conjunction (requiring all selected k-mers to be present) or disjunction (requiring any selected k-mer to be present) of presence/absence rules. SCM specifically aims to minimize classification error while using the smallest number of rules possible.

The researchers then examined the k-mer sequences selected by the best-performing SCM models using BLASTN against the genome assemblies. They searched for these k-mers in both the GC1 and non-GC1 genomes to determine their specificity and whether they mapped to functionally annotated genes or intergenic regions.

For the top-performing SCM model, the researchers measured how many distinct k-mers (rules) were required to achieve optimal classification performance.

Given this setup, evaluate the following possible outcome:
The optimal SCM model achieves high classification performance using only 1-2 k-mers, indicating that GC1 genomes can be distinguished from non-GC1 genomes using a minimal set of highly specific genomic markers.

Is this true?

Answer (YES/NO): YES